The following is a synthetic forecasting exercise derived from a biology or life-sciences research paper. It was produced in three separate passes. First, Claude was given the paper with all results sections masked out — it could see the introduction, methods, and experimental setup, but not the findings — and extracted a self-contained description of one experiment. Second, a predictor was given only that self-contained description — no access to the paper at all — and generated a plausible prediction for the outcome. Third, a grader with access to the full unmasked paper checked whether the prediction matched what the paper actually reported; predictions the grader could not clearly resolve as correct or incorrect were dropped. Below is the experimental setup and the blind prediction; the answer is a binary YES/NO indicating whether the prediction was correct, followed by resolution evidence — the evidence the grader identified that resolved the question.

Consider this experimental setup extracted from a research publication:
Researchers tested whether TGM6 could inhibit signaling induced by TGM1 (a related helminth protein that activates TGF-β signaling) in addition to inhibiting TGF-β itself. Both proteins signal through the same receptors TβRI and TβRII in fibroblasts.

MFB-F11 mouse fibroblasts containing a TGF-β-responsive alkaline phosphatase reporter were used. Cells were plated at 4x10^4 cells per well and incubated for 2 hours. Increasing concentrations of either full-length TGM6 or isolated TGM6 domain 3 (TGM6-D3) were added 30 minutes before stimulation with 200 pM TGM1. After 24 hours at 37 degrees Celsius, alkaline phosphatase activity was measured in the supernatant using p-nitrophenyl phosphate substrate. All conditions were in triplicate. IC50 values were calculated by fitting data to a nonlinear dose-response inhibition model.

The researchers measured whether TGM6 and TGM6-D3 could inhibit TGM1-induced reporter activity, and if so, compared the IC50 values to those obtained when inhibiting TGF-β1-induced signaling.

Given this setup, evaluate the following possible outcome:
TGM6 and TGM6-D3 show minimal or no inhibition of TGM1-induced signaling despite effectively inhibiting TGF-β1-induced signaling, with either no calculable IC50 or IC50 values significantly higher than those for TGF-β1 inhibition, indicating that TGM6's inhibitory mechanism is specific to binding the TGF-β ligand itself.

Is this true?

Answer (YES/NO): NO